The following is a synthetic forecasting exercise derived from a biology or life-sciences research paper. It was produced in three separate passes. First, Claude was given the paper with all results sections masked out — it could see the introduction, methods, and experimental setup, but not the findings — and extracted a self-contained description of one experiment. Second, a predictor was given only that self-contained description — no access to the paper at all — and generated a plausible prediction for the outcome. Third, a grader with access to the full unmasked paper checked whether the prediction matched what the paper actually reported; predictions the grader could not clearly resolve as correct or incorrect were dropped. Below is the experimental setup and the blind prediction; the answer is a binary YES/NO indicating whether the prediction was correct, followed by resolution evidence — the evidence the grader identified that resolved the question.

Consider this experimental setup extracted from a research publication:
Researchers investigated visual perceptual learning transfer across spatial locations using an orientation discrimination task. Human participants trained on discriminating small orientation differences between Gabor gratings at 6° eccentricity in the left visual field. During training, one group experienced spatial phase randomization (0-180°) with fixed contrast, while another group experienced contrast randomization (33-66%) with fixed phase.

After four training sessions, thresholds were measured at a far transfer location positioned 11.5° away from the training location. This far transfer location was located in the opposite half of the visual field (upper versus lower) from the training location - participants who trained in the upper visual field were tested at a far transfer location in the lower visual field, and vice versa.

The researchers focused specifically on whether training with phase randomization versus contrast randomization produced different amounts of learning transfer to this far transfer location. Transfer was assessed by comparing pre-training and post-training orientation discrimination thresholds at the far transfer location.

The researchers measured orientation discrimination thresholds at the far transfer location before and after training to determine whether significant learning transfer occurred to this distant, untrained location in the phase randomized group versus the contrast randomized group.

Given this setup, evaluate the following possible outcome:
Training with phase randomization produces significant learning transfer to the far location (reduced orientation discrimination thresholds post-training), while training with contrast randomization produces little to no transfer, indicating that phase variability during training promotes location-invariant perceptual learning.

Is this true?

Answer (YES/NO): NO